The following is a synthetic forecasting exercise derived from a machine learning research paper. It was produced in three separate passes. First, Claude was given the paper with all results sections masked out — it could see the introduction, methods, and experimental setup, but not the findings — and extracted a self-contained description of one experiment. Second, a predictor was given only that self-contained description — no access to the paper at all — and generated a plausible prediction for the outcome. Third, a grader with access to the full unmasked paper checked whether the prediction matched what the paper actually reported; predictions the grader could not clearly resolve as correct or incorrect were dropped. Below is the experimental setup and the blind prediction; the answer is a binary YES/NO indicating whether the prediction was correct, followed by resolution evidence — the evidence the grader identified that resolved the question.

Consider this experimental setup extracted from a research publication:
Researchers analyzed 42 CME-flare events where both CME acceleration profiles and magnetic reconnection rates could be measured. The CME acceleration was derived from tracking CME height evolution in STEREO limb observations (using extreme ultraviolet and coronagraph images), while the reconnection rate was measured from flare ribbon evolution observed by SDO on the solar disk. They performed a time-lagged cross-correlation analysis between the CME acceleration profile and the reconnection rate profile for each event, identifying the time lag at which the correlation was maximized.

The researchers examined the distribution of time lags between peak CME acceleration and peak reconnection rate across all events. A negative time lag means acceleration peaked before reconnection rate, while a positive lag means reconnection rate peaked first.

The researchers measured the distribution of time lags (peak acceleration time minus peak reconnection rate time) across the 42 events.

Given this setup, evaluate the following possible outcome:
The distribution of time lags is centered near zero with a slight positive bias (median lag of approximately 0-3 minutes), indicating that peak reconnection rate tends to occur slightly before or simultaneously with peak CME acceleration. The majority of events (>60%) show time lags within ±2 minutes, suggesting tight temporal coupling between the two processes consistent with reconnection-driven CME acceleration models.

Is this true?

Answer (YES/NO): NO